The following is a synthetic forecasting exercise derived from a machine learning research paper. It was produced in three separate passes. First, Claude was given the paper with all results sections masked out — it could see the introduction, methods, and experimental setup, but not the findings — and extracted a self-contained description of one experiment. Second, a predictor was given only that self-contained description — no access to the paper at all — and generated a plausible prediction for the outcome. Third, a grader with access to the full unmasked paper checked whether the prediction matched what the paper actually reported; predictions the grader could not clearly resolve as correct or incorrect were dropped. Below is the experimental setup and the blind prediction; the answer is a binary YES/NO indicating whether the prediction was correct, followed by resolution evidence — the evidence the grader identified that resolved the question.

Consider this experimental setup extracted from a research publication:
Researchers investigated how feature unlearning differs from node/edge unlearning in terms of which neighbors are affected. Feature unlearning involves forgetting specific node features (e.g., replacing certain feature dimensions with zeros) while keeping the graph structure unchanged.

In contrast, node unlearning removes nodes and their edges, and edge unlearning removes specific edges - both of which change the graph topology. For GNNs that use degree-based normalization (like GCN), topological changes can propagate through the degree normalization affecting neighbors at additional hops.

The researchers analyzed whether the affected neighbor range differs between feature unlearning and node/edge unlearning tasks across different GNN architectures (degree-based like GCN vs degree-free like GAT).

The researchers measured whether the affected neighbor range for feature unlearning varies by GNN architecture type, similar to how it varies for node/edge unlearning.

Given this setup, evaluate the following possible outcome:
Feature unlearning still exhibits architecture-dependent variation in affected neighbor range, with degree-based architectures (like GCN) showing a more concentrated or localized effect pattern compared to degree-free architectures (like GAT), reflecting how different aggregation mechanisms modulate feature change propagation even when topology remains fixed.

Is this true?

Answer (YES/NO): NO